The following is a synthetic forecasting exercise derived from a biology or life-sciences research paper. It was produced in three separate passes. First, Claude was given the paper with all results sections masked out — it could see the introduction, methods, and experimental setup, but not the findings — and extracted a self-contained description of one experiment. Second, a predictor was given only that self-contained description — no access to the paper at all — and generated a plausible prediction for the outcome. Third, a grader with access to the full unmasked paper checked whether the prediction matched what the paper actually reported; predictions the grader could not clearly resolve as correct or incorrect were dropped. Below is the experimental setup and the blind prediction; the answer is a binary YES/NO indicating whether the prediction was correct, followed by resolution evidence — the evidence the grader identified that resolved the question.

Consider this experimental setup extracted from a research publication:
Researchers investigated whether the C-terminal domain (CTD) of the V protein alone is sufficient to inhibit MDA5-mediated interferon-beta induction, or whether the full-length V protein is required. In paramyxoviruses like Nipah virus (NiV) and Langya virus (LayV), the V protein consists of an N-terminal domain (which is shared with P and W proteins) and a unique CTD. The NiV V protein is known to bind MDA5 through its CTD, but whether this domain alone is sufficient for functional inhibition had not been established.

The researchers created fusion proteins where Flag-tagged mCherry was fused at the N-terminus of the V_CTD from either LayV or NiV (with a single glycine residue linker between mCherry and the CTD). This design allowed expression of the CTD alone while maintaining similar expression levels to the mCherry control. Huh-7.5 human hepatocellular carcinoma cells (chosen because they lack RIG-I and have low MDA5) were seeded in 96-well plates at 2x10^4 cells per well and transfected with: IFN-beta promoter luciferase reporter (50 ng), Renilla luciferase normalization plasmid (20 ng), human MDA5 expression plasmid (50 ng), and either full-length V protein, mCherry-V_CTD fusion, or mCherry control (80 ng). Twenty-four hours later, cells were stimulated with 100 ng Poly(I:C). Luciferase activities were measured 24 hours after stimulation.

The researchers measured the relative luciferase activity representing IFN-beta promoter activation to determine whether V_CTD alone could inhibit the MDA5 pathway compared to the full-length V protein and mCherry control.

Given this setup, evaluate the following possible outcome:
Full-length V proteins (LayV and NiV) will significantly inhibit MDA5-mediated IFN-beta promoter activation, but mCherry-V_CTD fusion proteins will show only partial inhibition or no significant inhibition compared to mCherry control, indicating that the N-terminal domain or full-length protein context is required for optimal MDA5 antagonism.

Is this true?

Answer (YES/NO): NO